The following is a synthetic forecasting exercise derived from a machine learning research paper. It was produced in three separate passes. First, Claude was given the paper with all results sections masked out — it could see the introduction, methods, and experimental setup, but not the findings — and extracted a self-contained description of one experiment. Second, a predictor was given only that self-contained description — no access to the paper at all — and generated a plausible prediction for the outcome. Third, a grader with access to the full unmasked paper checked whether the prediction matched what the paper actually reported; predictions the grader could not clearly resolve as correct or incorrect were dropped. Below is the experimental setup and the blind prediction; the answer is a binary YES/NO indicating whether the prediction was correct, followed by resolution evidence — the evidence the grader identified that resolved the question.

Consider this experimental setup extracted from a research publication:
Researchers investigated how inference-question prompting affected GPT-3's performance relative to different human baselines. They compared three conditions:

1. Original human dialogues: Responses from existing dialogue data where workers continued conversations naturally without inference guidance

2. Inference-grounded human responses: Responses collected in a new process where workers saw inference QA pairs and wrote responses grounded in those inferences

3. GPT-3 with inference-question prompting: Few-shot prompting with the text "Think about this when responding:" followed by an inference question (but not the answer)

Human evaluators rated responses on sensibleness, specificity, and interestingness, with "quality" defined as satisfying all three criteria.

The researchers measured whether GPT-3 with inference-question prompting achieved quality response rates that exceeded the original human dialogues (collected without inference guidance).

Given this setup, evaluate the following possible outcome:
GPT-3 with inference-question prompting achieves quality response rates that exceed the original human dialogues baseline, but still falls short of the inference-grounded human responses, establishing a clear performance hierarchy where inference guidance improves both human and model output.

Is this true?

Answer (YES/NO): YES